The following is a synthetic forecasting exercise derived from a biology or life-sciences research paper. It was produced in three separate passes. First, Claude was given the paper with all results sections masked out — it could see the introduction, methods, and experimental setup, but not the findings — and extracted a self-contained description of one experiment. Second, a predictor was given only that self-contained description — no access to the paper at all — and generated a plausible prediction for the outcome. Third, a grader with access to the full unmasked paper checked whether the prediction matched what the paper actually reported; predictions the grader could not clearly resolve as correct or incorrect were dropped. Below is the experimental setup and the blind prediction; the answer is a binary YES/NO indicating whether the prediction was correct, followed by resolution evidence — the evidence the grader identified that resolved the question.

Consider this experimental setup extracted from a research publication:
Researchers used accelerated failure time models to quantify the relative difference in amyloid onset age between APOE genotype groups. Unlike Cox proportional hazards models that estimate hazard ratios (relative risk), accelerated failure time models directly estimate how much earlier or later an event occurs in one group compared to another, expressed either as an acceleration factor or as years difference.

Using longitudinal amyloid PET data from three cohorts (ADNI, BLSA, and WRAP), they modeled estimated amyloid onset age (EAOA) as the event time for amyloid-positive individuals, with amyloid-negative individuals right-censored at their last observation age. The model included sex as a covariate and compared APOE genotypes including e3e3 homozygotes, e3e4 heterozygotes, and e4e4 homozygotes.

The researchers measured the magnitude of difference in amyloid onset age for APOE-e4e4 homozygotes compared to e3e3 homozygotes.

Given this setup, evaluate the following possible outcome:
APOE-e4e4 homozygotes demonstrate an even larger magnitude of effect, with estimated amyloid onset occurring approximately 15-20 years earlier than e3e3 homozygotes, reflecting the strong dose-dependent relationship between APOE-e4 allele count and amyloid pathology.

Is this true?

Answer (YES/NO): YES